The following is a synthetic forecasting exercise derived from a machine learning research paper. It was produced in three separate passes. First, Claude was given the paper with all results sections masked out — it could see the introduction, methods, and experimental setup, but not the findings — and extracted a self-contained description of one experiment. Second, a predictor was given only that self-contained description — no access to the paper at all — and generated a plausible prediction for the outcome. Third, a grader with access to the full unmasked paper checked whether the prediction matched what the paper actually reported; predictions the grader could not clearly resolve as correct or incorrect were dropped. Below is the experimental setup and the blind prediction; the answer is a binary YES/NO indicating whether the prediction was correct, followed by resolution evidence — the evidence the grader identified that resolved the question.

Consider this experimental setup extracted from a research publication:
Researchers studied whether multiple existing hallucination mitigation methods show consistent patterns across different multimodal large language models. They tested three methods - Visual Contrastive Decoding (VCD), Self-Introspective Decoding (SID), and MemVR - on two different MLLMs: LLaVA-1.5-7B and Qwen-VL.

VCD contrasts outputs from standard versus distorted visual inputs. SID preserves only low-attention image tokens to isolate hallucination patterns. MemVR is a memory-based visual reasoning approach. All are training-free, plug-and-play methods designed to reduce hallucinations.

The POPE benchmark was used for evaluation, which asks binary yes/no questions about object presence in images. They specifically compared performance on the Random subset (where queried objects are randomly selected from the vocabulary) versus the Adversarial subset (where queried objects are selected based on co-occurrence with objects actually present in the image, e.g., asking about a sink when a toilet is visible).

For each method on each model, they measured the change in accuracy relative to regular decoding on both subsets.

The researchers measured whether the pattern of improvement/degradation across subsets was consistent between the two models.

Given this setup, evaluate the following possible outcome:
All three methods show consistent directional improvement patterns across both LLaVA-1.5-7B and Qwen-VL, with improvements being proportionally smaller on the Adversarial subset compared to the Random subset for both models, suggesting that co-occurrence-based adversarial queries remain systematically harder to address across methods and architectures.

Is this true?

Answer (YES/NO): NO